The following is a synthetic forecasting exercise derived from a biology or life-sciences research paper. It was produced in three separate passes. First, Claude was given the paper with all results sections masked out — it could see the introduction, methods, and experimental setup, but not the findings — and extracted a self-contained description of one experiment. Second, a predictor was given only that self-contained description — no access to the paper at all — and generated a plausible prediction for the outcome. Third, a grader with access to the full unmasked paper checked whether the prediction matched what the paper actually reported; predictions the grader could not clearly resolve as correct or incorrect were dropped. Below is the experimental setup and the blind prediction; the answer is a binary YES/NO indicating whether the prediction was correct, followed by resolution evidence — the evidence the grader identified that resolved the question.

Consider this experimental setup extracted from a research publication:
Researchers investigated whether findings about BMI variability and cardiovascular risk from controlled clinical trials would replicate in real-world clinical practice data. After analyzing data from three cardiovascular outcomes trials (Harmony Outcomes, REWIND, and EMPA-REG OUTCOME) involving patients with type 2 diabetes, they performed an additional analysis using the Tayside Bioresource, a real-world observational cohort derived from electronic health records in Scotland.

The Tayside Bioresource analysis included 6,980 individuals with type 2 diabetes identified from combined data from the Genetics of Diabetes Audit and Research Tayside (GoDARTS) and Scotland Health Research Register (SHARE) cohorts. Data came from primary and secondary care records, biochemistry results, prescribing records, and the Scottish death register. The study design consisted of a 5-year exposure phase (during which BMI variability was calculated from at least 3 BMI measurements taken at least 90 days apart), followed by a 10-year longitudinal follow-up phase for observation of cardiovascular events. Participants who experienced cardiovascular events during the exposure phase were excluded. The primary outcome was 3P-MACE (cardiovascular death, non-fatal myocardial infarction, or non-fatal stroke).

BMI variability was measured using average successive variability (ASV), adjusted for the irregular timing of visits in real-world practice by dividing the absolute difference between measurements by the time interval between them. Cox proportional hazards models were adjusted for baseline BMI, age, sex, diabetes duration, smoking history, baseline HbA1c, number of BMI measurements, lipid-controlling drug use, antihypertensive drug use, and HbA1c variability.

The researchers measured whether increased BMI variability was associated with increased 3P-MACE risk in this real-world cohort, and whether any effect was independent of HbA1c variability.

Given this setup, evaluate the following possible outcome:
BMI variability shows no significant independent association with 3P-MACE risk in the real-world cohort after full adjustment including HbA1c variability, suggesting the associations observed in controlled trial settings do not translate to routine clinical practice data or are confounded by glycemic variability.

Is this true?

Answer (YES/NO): NO